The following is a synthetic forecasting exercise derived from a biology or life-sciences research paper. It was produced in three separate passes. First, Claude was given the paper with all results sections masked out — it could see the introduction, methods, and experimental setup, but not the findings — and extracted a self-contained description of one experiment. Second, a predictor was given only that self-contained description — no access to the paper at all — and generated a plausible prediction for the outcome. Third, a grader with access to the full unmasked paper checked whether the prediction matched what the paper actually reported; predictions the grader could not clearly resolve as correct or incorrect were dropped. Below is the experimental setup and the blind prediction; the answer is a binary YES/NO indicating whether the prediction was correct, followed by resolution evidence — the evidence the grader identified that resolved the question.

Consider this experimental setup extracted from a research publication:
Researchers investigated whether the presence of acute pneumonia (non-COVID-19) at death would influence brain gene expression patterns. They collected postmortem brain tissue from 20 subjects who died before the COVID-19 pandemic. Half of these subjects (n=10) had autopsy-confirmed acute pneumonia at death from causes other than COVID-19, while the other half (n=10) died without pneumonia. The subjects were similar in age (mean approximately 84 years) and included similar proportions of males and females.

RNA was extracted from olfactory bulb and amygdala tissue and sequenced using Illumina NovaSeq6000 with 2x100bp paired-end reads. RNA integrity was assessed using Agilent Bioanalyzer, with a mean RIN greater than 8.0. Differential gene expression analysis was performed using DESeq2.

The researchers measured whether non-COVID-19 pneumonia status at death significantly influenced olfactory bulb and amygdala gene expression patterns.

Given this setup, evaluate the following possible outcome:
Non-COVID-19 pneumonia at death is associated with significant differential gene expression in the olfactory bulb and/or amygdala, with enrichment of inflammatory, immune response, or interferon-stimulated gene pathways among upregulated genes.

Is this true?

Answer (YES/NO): NO